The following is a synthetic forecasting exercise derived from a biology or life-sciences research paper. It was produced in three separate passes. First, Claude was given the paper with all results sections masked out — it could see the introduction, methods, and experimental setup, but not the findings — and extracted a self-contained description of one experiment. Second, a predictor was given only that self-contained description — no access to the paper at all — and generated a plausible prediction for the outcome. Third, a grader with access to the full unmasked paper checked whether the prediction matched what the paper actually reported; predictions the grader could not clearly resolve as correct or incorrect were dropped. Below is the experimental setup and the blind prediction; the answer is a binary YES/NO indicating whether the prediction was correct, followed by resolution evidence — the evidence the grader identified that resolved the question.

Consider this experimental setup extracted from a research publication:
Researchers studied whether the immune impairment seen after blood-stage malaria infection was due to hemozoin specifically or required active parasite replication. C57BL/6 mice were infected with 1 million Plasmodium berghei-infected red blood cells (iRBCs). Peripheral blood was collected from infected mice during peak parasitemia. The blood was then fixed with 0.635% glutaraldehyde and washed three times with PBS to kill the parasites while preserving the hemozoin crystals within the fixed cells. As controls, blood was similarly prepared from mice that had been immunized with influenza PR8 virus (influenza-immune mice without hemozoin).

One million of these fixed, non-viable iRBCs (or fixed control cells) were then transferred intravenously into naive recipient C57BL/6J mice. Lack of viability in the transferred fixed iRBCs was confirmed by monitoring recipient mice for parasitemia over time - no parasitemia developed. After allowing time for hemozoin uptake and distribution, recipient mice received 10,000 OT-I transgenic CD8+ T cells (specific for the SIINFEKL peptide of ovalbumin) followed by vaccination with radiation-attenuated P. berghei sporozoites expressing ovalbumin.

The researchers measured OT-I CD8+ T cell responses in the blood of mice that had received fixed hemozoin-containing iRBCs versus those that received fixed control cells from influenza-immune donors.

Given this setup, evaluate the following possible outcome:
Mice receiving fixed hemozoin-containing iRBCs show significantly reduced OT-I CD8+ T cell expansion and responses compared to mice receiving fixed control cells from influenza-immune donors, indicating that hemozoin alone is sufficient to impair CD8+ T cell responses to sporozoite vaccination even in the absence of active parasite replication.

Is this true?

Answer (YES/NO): YES